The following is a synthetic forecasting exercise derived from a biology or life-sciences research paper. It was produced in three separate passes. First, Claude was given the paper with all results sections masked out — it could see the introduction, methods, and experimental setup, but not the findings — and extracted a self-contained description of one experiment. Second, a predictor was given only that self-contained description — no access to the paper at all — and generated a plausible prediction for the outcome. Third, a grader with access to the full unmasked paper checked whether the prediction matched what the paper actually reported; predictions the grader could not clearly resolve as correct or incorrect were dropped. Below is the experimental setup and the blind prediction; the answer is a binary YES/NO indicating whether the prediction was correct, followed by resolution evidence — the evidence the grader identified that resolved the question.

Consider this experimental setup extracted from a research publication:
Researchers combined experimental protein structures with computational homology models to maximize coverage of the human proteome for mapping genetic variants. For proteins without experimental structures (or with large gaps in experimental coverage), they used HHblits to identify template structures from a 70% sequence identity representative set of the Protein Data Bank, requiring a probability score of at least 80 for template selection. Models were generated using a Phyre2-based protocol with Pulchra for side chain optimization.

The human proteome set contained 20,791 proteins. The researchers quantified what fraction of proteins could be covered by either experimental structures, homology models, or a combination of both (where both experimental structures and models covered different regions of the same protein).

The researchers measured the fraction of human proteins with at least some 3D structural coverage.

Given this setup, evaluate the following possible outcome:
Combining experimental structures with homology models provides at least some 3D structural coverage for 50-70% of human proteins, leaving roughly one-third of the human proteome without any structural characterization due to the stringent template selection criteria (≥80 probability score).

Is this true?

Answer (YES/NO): NO